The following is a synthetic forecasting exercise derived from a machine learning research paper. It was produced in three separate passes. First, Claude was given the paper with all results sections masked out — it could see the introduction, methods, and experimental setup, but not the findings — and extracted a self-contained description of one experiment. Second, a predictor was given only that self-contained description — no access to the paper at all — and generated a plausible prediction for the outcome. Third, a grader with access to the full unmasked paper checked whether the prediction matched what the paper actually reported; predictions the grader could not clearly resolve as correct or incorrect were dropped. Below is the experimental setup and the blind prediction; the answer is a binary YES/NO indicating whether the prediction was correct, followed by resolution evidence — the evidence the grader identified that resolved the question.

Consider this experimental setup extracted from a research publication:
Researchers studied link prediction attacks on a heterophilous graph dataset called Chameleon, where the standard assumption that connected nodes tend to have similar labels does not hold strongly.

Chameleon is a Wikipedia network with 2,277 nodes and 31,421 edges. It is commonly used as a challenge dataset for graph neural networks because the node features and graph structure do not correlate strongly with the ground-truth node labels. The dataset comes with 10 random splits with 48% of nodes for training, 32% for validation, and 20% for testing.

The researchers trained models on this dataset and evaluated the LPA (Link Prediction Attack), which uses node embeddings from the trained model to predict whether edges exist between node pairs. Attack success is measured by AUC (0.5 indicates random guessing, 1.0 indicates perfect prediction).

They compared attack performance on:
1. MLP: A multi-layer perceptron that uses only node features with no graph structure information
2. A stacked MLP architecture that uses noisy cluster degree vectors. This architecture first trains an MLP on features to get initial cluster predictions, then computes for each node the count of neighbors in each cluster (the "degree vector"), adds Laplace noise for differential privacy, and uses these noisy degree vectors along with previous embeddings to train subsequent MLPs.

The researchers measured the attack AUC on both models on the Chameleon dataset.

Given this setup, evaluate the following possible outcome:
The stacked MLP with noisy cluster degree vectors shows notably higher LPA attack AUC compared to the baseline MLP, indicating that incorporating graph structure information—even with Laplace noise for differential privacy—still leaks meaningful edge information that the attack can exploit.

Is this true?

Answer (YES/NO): YES